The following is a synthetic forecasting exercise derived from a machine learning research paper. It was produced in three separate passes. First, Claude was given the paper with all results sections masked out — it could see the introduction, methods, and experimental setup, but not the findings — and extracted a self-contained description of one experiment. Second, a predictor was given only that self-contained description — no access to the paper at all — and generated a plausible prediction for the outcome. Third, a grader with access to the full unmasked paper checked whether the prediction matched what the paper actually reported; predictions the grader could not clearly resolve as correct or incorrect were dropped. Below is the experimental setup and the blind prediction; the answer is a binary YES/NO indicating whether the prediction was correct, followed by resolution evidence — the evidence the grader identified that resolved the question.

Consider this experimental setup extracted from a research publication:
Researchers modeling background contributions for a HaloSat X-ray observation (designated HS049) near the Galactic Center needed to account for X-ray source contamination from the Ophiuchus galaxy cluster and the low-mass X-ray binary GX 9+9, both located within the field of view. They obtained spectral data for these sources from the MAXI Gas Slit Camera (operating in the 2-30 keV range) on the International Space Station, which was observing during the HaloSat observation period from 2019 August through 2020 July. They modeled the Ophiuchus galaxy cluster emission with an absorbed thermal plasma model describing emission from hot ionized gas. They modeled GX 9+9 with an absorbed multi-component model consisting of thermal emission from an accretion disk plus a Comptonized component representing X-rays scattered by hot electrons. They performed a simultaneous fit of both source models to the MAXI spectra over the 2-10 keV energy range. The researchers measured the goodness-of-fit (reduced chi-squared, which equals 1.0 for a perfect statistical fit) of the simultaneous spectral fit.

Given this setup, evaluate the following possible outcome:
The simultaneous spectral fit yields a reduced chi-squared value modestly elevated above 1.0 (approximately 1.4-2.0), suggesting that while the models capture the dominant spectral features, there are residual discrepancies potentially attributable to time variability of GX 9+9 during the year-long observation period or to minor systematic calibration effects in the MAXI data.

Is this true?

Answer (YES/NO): NO